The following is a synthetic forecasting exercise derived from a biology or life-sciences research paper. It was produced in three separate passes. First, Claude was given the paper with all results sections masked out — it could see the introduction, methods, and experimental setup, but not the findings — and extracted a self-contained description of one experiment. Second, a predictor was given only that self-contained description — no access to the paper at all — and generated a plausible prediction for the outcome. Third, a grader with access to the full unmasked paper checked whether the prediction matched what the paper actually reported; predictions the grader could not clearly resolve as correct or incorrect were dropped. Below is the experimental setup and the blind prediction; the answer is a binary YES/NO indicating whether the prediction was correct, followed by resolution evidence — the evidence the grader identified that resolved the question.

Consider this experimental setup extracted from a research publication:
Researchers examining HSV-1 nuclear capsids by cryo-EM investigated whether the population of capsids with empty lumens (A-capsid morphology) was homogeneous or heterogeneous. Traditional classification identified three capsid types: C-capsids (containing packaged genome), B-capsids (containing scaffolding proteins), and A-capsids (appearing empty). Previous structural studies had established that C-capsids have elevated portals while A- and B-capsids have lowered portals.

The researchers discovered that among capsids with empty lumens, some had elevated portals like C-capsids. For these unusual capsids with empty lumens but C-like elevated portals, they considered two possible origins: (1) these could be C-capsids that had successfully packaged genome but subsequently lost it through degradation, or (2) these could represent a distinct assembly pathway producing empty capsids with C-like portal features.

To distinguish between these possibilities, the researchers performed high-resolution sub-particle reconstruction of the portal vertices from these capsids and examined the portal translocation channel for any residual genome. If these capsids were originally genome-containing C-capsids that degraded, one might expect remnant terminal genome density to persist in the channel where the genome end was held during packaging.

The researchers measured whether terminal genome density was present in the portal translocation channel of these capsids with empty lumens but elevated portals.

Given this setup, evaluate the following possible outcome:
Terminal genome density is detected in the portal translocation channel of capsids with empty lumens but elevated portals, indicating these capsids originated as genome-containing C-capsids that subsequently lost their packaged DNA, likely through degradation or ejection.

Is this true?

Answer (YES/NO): YES